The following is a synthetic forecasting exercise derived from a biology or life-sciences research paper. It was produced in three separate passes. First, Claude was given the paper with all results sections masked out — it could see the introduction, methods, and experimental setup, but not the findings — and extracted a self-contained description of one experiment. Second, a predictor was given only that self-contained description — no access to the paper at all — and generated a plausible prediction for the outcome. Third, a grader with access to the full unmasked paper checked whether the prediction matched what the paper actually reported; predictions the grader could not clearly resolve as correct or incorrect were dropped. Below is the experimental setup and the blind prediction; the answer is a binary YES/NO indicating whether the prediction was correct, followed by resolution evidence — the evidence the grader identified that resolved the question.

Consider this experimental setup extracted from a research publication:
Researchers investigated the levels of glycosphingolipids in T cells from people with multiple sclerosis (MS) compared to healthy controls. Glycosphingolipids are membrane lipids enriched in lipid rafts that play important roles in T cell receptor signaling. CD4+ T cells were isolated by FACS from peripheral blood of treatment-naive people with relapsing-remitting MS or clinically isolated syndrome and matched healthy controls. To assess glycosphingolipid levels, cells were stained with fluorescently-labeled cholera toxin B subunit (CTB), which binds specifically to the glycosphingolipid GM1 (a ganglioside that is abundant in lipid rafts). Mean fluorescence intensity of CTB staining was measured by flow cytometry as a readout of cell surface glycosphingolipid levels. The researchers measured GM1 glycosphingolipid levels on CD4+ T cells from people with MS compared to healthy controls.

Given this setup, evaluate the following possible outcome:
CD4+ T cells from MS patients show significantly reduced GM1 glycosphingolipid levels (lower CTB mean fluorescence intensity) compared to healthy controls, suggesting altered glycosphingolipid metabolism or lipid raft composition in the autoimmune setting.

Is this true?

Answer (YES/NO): YES